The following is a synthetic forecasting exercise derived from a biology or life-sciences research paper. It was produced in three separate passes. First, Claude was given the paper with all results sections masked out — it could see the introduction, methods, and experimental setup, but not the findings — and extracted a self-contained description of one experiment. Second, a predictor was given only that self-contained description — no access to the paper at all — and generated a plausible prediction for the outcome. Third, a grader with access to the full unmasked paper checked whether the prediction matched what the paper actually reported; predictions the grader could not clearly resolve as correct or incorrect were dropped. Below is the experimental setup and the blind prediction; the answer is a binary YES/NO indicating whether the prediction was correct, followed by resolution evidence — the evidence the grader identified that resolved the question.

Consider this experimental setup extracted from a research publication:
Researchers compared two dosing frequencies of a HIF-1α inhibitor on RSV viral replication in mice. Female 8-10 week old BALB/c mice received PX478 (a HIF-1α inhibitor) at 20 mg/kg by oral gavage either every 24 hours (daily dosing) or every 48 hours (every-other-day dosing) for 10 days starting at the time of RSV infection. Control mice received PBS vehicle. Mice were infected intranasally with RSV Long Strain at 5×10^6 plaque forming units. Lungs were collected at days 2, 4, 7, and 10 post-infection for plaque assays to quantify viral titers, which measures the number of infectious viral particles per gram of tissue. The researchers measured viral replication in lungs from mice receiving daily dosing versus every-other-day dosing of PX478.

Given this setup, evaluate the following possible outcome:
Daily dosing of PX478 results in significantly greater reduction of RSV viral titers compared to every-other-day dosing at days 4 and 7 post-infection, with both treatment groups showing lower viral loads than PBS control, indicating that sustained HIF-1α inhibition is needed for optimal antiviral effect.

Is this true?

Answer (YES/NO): NO